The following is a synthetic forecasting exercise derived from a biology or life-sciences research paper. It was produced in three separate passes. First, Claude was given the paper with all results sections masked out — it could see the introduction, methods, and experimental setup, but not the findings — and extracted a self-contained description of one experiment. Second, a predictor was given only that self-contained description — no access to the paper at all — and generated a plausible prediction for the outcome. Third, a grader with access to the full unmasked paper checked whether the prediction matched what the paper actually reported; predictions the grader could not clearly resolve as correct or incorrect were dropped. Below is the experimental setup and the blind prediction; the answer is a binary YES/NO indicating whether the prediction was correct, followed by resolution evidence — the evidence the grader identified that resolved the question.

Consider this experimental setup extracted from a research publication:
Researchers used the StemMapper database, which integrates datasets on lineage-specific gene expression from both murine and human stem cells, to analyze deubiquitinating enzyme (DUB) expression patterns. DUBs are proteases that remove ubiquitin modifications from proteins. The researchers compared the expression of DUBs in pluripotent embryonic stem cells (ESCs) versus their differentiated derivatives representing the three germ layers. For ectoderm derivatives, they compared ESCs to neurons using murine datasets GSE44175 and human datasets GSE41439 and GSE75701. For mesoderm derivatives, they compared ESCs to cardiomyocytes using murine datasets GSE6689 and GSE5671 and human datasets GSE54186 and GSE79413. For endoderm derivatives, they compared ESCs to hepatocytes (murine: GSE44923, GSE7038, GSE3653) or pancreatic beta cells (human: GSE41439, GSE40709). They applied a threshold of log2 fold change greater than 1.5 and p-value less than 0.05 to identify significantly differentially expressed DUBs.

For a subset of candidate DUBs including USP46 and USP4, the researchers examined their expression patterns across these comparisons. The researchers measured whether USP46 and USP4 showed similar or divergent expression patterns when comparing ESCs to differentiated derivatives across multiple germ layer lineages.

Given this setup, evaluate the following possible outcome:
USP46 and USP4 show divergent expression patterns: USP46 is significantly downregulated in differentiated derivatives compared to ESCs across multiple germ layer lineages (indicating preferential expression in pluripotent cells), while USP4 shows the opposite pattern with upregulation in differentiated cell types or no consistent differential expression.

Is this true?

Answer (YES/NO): NO